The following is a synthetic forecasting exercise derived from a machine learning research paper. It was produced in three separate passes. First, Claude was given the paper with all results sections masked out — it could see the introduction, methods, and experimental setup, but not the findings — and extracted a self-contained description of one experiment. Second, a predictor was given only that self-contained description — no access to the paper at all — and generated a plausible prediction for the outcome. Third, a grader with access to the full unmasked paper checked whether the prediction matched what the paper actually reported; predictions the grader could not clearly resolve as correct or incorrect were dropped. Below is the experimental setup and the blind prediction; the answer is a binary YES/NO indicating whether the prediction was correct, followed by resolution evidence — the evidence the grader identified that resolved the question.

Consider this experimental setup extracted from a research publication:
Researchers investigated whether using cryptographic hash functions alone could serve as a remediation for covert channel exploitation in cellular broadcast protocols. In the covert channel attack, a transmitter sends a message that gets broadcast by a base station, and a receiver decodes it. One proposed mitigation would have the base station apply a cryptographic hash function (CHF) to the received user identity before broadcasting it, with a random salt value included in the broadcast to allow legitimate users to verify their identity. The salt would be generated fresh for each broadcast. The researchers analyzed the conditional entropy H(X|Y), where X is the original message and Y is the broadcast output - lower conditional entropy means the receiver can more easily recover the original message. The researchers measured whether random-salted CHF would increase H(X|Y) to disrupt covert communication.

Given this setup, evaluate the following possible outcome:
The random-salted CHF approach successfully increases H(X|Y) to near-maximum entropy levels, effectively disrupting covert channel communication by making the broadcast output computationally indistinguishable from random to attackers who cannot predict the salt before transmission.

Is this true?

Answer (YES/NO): NO